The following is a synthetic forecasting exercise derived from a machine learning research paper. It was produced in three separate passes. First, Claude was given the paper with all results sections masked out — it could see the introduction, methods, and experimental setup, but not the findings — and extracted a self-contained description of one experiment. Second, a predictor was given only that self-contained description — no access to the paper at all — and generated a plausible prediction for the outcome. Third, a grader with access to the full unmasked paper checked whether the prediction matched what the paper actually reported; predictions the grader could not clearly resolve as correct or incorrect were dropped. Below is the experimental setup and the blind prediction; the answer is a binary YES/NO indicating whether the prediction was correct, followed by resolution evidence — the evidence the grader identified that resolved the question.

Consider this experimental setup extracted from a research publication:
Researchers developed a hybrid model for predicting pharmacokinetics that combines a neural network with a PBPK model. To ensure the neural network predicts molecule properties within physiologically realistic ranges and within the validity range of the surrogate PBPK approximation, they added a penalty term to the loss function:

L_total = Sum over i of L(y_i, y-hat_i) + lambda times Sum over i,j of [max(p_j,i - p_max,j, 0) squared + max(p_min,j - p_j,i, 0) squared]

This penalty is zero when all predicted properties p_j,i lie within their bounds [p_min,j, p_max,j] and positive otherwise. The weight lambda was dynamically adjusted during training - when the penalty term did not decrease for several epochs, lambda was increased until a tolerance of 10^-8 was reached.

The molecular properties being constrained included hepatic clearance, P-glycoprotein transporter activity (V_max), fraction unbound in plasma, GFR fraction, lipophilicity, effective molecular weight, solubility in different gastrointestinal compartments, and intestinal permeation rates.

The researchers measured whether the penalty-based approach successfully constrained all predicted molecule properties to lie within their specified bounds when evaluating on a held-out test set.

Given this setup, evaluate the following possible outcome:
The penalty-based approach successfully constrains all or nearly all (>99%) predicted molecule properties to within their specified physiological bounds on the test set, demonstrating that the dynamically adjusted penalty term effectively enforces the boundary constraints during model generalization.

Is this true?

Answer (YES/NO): YES